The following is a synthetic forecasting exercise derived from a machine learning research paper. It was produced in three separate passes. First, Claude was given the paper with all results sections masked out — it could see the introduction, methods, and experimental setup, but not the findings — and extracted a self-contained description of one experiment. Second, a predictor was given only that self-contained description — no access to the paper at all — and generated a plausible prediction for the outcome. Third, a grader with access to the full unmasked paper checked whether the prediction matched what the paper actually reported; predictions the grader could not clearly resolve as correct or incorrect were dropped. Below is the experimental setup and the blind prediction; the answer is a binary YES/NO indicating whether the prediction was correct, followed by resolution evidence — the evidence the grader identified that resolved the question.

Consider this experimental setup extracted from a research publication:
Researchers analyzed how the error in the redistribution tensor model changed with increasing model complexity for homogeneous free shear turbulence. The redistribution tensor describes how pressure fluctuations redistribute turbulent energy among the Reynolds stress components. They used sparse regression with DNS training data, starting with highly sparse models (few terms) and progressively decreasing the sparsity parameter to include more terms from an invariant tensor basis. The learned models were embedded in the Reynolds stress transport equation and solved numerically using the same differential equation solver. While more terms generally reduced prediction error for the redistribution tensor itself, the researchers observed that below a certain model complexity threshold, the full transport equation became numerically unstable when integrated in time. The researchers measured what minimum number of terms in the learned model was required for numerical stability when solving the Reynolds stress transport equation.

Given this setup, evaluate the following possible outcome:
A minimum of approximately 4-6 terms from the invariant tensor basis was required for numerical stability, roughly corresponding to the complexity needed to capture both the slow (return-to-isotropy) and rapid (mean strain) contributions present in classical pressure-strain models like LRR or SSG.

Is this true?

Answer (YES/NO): YES